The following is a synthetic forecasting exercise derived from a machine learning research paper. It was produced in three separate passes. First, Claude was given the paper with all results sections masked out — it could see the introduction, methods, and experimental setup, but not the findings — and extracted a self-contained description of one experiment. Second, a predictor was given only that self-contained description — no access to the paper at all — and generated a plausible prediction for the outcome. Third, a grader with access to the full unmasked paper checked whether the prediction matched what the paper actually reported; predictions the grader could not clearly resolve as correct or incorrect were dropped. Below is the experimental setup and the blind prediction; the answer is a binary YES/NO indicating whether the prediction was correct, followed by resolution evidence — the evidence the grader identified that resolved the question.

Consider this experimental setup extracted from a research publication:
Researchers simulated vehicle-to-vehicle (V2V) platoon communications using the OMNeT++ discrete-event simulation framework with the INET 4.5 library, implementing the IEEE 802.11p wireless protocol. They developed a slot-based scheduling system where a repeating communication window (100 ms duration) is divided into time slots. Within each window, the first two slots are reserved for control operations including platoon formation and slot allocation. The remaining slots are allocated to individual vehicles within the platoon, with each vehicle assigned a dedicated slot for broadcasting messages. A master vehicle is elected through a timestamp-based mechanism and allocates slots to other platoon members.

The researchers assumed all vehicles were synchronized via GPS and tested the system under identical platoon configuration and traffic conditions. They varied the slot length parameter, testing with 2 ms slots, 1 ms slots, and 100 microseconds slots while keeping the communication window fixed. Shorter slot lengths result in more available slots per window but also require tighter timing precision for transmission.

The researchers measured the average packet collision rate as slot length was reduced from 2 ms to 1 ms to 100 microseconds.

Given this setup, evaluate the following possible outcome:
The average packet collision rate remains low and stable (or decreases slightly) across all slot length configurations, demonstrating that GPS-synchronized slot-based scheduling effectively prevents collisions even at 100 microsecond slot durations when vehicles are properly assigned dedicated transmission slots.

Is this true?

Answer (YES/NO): NO